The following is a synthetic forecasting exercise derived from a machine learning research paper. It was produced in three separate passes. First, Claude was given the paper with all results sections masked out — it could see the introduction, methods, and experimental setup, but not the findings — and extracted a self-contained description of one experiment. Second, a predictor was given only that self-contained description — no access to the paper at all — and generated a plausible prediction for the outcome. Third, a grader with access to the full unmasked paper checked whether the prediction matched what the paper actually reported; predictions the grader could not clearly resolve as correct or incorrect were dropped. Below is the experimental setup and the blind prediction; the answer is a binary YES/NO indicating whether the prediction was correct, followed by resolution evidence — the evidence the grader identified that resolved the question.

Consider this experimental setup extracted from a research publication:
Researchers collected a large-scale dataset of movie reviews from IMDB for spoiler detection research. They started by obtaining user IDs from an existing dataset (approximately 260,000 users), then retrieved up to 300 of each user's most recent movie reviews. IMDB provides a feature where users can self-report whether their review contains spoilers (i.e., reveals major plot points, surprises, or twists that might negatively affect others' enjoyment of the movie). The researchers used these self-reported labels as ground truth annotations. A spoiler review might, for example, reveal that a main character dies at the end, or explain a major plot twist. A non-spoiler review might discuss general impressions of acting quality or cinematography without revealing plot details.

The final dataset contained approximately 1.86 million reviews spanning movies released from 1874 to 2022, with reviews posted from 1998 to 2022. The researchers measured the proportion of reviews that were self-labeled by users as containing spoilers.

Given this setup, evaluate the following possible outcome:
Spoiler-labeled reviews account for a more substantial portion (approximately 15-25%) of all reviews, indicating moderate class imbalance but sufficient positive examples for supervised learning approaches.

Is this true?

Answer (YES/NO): YES